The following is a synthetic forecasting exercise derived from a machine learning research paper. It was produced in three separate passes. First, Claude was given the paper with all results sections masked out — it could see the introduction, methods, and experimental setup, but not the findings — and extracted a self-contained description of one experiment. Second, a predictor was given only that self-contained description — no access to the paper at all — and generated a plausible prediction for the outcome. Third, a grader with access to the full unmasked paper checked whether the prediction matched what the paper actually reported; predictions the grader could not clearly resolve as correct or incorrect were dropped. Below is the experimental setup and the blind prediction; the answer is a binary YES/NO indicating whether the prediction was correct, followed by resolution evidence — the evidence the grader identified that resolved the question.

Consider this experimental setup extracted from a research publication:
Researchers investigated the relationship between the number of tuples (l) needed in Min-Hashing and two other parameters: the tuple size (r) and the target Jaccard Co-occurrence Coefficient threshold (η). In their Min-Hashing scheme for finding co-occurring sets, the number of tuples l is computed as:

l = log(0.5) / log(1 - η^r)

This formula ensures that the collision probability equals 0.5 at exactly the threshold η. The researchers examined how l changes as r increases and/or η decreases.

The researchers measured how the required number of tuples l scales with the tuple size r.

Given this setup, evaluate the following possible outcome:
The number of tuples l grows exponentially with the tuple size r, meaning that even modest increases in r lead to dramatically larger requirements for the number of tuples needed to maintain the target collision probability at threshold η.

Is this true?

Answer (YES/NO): YES